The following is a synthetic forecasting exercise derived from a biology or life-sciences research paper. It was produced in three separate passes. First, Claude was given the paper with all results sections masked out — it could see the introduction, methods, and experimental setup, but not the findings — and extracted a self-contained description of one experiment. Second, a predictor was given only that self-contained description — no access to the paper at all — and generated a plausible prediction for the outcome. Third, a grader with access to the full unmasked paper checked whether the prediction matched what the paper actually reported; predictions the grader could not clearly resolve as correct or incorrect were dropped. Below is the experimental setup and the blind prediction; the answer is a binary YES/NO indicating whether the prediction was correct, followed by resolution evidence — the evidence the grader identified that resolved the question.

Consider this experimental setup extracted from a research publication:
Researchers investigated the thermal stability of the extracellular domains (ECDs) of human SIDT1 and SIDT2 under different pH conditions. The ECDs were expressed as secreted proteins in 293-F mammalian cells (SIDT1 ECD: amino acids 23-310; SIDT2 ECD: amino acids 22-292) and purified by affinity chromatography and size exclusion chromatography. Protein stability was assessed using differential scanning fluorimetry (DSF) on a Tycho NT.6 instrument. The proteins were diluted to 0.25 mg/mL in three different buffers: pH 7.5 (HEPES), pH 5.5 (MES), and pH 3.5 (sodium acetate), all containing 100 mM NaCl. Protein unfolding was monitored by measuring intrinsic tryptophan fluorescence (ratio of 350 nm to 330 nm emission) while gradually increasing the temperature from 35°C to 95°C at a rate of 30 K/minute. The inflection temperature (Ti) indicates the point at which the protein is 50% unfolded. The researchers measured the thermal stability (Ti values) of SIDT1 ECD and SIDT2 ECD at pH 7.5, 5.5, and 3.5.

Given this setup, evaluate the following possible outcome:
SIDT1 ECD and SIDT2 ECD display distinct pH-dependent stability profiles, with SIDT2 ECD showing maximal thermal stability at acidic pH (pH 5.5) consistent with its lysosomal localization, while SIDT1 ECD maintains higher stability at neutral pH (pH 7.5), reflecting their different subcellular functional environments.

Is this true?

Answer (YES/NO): NO